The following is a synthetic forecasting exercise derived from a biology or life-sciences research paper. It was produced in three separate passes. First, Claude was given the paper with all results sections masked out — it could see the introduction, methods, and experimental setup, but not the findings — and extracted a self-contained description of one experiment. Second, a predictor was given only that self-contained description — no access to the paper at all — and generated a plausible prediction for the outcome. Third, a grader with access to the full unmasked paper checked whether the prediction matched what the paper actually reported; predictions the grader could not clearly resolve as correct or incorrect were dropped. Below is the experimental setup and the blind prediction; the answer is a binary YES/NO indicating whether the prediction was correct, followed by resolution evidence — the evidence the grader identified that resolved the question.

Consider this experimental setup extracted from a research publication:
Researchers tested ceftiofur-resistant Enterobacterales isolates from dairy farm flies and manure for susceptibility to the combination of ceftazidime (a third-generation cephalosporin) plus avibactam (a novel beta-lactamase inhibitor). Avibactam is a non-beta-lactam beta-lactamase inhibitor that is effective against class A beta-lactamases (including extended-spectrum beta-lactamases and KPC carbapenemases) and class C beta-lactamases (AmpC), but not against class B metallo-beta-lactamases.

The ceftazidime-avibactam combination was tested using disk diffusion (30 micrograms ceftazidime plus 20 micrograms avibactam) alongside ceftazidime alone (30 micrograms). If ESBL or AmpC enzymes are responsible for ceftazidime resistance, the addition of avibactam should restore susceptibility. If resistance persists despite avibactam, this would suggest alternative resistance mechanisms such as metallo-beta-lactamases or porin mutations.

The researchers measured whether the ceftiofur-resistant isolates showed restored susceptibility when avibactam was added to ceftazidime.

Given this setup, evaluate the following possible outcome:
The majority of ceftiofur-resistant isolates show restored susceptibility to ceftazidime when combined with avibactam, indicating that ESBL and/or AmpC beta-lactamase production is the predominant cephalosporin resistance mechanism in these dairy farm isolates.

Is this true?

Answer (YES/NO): YES